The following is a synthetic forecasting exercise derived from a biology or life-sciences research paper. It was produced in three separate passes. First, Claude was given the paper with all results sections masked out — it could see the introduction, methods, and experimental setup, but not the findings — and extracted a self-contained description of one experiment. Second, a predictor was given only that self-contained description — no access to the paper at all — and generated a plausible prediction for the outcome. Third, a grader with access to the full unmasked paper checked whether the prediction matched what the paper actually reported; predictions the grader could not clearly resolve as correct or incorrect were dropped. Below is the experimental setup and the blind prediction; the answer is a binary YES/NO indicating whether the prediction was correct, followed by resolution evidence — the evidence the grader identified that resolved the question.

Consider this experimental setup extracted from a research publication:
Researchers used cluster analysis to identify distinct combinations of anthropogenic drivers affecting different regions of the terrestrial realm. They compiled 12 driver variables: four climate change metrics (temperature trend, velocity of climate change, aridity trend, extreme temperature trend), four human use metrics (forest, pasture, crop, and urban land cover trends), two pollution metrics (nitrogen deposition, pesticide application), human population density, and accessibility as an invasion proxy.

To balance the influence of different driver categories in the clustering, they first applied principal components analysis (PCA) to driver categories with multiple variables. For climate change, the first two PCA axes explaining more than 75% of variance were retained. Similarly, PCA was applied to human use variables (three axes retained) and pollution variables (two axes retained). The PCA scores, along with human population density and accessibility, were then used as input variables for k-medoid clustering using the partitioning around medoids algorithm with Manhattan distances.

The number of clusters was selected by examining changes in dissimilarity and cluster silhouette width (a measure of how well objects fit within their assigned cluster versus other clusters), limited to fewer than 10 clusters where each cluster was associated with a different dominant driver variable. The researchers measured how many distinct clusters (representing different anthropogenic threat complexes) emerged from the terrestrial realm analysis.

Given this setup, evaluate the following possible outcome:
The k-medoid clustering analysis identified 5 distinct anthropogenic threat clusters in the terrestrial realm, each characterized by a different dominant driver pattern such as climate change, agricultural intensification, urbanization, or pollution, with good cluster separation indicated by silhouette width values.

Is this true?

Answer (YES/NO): YES